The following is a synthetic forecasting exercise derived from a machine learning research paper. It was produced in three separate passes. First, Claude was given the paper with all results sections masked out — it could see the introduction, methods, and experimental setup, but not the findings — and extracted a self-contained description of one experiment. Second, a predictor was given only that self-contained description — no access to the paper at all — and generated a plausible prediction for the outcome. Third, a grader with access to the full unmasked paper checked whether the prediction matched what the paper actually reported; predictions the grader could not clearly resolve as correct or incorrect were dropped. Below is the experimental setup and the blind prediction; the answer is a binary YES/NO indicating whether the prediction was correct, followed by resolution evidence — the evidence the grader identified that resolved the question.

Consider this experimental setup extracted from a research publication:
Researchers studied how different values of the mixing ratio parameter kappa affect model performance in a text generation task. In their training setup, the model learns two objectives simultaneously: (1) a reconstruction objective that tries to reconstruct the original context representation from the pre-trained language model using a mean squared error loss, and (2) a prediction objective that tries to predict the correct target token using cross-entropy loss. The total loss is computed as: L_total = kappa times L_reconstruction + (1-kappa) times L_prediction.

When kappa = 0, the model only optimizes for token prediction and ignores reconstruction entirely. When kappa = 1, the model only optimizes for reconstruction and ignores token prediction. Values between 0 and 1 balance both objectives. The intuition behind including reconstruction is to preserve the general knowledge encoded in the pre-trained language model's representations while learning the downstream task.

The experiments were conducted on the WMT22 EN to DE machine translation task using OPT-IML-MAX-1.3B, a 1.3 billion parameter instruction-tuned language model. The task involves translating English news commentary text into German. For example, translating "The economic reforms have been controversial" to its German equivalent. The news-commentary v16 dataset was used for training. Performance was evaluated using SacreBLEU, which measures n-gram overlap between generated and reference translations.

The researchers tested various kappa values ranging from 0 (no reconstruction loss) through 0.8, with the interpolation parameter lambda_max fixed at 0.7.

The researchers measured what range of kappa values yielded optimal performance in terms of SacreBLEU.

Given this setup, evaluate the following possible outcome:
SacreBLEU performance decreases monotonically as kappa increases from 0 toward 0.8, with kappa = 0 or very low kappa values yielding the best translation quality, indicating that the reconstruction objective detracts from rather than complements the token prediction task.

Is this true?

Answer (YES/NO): NO